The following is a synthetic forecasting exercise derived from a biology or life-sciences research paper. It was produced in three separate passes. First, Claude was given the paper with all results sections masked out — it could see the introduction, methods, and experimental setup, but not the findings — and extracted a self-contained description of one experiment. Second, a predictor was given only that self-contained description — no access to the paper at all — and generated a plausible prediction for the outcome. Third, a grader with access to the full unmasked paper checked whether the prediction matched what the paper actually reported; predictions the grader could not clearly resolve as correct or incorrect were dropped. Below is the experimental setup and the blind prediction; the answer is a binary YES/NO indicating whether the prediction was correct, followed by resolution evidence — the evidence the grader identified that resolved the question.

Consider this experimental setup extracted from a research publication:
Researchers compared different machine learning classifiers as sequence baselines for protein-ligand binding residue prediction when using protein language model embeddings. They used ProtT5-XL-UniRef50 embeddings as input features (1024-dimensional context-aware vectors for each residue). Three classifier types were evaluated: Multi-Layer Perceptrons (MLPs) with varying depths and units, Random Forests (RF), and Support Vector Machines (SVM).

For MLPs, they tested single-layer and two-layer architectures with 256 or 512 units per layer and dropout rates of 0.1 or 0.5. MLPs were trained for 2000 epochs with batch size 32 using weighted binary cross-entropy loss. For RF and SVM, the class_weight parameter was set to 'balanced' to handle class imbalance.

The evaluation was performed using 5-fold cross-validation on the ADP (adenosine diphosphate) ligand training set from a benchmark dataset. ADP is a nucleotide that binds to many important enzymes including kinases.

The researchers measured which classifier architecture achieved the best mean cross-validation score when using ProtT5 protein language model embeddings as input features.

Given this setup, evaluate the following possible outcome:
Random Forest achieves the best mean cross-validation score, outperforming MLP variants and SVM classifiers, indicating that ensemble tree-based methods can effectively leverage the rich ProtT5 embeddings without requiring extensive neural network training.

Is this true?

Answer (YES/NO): NO